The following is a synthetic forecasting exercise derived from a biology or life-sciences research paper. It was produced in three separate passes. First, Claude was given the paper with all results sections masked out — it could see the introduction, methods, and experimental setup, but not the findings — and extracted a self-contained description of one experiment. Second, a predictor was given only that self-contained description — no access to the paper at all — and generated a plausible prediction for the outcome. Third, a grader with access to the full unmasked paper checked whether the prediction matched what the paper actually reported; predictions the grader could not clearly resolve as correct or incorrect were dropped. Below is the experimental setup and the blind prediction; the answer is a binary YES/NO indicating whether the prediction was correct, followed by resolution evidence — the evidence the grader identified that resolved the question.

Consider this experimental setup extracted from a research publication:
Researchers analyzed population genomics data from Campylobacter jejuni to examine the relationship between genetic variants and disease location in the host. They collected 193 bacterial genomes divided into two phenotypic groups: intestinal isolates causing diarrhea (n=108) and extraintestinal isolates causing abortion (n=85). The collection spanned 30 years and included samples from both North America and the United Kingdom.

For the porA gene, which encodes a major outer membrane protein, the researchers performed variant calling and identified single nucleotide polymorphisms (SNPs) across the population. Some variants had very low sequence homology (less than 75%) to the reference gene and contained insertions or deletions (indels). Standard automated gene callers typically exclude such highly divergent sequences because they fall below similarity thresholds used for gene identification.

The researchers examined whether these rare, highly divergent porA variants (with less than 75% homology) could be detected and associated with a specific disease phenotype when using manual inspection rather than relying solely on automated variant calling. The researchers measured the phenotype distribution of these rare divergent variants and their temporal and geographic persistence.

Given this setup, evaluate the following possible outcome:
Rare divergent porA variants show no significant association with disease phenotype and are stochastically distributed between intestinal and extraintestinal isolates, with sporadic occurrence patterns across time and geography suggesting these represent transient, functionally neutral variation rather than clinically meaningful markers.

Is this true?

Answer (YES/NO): NO